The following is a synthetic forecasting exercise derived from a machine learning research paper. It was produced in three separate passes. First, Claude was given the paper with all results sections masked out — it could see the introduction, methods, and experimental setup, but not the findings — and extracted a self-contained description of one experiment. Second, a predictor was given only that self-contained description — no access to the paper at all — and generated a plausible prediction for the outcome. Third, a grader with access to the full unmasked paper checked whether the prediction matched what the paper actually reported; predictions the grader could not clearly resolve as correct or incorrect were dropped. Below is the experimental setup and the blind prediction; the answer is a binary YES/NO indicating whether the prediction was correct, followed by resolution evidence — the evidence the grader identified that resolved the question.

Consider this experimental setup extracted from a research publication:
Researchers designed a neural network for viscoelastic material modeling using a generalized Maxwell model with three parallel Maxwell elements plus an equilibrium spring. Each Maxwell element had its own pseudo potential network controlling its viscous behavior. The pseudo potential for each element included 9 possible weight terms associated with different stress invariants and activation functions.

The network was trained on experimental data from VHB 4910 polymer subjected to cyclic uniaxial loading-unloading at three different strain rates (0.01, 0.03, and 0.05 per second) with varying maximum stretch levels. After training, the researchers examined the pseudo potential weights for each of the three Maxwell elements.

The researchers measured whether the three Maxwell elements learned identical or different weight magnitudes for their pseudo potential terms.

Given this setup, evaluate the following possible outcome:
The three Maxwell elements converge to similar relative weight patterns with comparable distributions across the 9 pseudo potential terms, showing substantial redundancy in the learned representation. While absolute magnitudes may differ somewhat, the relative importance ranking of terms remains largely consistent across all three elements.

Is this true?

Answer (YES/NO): YES